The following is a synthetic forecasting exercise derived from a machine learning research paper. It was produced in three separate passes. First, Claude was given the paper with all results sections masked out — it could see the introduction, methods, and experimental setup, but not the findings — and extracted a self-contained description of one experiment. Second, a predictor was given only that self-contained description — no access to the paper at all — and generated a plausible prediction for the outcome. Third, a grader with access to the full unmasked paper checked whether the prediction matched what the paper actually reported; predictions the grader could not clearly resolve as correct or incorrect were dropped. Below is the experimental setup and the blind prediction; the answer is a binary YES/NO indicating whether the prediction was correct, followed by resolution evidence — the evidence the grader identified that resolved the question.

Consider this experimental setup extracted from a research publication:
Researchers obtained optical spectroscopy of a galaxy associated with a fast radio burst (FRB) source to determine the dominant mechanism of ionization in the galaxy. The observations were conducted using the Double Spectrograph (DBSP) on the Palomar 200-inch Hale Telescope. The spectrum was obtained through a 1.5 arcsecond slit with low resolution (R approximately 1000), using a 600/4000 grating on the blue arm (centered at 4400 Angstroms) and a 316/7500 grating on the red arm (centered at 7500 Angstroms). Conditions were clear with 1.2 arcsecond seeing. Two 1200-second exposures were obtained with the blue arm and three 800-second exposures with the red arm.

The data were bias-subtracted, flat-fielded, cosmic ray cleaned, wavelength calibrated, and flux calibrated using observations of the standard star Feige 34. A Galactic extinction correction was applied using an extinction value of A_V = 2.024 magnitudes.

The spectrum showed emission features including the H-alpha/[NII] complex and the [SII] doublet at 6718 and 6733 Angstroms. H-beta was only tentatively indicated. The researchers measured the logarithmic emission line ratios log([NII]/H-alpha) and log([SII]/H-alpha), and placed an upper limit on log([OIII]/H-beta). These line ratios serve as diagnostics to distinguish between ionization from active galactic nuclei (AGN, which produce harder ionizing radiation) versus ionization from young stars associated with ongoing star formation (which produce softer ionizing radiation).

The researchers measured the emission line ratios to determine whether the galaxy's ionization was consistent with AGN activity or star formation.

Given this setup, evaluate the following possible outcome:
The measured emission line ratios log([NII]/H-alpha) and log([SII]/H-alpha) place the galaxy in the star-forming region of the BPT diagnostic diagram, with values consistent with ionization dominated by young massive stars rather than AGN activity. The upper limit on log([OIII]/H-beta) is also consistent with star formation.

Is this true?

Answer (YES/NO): YES